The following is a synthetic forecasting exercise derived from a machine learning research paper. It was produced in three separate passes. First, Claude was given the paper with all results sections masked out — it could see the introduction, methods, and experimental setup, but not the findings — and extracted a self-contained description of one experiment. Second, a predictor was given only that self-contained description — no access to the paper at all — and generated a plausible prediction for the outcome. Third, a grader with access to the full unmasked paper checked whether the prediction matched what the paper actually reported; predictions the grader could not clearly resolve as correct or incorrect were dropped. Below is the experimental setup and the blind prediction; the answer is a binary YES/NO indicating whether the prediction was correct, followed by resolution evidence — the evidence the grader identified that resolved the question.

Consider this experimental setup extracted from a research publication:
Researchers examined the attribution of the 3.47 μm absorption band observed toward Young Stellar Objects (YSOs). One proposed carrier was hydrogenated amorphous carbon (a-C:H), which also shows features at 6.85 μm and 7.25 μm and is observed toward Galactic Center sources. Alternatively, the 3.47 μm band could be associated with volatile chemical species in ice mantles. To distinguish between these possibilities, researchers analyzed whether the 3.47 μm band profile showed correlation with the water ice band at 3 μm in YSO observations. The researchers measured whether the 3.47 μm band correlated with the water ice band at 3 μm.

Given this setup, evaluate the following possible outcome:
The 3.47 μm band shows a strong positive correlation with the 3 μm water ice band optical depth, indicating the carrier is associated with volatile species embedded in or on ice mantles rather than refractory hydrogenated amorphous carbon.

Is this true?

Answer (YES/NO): YES